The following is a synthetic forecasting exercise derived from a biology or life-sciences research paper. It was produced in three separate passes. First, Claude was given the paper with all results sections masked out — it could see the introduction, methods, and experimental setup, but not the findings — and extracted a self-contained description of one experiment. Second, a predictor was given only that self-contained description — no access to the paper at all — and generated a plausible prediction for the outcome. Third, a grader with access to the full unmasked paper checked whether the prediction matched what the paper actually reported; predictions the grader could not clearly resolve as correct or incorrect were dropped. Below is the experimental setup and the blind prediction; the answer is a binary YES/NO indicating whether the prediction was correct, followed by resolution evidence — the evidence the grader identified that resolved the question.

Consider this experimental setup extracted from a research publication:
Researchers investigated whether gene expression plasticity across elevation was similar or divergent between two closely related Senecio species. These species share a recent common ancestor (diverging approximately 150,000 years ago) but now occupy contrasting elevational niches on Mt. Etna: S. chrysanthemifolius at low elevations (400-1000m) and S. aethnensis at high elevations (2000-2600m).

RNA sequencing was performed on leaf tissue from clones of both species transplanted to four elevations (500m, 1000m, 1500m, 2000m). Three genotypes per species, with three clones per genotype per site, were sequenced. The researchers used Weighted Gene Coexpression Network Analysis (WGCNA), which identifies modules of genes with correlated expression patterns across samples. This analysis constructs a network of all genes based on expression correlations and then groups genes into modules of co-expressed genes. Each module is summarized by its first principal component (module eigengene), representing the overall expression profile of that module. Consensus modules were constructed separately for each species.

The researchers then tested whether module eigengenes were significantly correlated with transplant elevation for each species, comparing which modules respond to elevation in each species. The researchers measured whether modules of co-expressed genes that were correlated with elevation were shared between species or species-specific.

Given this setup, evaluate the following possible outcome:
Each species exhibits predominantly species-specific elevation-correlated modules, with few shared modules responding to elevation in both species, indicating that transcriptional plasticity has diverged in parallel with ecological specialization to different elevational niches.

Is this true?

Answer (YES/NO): YES